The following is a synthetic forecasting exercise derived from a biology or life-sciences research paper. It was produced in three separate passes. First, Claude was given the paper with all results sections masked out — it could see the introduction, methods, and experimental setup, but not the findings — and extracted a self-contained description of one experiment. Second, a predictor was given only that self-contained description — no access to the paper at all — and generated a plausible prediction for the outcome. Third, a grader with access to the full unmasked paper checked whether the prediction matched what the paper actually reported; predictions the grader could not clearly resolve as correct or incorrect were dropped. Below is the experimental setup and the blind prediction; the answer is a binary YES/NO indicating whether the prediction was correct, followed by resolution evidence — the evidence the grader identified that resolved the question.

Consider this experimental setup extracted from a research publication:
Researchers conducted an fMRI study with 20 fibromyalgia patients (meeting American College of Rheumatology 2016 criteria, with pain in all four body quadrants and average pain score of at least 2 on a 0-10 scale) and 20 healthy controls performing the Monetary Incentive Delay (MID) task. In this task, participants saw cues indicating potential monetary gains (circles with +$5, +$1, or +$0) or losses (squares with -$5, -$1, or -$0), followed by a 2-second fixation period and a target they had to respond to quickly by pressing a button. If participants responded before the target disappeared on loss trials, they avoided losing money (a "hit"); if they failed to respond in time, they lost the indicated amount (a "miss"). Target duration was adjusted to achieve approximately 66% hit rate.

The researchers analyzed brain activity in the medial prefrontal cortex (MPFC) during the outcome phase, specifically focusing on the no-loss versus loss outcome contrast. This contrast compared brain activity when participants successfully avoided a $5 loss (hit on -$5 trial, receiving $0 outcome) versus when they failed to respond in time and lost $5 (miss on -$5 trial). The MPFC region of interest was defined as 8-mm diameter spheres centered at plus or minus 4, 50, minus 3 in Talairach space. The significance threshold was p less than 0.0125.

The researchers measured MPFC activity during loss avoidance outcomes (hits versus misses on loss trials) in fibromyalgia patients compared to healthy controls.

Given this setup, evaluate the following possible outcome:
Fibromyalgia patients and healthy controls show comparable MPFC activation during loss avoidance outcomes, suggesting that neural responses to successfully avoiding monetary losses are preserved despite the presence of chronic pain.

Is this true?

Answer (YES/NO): NO